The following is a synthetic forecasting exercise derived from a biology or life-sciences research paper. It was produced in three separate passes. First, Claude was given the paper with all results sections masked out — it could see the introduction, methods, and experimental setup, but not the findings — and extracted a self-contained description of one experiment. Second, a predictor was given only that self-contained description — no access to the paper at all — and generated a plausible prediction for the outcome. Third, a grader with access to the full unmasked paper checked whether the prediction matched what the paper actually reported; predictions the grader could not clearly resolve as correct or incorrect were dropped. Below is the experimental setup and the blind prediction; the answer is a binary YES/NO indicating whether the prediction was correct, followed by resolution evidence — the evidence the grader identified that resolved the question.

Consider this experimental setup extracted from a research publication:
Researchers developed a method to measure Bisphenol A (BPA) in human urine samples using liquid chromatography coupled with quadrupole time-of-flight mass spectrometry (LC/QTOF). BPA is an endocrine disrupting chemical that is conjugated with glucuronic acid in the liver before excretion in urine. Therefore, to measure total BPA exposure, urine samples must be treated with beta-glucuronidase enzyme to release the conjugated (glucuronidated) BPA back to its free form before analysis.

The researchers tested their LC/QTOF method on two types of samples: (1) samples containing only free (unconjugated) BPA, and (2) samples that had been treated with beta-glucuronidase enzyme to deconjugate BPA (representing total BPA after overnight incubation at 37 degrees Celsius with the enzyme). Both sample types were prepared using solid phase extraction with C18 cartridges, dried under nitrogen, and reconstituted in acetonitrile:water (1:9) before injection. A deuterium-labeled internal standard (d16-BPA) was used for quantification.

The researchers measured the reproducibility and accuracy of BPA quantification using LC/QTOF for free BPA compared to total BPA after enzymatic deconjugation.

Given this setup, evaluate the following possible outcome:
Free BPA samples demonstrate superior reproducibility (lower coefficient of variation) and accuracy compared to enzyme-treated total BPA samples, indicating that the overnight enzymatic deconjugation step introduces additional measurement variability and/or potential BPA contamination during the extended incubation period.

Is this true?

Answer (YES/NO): NO